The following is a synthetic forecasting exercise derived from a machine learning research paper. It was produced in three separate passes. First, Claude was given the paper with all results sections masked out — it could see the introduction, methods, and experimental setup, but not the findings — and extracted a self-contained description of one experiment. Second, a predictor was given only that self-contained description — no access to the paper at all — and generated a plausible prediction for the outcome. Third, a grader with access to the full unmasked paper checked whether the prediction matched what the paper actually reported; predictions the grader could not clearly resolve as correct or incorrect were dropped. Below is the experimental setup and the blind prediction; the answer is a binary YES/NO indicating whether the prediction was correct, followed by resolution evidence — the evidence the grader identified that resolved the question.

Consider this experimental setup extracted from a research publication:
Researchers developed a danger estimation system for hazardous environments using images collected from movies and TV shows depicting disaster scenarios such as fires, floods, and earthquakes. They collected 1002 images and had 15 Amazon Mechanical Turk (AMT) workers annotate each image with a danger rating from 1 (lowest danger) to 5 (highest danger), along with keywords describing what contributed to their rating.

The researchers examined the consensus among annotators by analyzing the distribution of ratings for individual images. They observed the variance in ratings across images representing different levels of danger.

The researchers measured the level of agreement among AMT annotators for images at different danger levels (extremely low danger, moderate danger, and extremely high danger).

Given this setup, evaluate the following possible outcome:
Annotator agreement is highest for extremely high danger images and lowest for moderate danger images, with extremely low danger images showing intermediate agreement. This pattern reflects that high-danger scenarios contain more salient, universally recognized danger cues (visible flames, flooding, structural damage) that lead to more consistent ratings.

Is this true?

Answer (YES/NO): NO